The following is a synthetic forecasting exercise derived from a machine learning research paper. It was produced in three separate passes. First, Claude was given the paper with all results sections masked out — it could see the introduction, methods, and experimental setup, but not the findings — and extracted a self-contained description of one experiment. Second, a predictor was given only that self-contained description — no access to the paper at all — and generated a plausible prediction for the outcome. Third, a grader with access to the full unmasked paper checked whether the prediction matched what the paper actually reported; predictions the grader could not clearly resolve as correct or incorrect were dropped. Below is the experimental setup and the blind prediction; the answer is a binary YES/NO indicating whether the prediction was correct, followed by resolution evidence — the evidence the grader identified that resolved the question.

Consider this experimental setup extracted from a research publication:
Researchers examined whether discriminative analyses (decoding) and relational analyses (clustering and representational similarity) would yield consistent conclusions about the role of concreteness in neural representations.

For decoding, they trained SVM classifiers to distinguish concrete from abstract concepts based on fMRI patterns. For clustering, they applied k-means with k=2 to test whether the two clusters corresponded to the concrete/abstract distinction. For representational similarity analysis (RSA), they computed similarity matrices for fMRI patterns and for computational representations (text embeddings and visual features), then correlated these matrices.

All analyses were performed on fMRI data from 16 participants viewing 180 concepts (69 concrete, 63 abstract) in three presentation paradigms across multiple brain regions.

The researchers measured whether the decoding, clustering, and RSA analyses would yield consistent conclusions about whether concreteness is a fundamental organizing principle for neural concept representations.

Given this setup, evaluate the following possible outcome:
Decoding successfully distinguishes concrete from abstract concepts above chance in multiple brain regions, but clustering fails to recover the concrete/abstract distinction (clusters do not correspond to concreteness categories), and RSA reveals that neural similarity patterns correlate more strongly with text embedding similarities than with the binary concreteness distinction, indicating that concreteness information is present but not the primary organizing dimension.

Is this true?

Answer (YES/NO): NO